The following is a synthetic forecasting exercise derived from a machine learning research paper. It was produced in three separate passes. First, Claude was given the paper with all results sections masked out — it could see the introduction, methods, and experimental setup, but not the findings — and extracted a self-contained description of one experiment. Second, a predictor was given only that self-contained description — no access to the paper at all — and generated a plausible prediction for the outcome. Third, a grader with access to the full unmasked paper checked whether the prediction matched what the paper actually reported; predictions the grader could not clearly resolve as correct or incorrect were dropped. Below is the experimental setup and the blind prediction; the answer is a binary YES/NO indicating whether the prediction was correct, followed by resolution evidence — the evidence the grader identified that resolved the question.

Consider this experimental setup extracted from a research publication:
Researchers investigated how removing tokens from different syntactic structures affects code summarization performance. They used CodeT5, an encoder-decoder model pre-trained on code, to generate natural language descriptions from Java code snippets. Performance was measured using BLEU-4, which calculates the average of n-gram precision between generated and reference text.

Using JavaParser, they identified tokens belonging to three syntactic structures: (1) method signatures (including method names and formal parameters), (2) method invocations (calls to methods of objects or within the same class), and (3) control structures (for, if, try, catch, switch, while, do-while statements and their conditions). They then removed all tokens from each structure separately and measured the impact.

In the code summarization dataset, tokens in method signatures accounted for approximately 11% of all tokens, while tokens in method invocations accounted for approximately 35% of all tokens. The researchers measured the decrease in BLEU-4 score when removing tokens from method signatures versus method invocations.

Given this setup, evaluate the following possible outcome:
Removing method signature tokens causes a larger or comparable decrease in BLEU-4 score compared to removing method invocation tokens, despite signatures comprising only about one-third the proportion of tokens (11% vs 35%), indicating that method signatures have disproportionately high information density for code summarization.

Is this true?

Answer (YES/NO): YES